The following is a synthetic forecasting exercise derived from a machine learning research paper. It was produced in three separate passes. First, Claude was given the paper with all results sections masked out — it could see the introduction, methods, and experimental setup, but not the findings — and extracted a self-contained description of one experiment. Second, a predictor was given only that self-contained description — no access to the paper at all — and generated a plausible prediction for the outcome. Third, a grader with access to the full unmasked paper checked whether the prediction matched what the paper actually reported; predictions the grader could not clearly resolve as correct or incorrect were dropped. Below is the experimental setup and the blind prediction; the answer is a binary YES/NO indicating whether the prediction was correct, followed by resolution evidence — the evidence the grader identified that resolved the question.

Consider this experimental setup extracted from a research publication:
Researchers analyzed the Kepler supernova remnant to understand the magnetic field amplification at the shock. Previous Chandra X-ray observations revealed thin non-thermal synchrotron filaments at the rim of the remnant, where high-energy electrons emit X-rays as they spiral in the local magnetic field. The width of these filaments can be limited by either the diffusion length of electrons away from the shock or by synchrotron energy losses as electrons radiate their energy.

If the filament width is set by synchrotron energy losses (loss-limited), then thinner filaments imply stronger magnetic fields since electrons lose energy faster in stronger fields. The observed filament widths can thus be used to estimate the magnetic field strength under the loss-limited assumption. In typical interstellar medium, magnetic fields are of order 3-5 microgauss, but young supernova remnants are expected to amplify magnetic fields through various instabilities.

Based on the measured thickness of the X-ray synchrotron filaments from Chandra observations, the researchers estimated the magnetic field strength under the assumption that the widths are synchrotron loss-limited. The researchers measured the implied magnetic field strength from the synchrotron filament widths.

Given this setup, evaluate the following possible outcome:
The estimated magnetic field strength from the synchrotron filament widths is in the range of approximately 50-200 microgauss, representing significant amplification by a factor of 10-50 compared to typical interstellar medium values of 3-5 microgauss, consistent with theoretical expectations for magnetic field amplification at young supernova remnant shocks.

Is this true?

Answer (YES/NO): NO